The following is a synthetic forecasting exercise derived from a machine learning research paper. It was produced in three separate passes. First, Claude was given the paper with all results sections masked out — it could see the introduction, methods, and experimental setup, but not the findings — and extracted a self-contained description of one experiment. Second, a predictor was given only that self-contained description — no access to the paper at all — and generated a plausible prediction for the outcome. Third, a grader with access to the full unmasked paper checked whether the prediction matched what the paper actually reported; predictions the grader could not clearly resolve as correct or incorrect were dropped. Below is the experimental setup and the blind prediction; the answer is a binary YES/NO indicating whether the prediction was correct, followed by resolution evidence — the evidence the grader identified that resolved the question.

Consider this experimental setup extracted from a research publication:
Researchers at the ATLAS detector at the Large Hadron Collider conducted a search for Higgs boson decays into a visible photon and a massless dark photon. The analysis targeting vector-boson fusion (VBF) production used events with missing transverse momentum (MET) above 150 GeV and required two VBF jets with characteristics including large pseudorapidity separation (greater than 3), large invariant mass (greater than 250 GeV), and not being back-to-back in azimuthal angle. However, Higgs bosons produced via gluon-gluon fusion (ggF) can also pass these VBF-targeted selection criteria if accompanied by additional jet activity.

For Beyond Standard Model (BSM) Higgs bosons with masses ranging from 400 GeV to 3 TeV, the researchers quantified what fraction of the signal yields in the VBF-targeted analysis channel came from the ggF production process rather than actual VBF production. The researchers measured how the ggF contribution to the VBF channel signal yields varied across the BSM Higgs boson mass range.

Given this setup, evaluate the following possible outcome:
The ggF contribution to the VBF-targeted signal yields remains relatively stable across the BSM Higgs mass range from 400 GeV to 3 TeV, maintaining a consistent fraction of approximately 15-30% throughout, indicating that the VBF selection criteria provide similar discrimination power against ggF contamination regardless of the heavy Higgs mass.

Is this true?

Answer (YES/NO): NO